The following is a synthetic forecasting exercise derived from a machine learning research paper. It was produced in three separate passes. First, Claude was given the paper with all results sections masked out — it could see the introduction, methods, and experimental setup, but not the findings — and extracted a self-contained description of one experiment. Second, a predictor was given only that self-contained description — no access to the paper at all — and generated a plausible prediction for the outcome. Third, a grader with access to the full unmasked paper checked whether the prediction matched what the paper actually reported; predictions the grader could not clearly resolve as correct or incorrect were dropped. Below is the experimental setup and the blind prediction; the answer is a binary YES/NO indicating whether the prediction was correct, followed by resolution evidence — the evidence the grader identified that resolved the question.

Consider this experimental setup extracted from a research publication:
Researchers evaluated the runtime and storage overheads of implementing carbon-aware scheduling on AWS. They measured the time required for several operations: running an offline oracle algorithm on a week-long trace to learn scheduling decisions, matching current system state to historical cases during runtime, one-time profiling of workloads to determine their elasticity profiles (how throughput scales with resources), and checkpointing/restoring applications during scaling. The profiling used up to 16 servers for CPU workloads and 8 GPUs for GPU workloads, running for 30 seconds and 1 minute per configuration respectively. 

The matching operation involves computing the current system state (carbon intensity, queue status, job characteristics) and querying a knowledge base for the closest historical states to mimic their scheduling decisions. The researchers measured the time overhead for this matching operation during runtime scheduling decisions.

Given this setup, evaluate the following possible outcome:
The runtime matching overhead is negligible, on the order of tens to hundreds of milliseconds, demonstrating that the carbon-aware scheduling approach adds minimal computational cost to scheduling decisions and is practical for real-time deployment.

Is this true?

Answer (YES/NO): NO